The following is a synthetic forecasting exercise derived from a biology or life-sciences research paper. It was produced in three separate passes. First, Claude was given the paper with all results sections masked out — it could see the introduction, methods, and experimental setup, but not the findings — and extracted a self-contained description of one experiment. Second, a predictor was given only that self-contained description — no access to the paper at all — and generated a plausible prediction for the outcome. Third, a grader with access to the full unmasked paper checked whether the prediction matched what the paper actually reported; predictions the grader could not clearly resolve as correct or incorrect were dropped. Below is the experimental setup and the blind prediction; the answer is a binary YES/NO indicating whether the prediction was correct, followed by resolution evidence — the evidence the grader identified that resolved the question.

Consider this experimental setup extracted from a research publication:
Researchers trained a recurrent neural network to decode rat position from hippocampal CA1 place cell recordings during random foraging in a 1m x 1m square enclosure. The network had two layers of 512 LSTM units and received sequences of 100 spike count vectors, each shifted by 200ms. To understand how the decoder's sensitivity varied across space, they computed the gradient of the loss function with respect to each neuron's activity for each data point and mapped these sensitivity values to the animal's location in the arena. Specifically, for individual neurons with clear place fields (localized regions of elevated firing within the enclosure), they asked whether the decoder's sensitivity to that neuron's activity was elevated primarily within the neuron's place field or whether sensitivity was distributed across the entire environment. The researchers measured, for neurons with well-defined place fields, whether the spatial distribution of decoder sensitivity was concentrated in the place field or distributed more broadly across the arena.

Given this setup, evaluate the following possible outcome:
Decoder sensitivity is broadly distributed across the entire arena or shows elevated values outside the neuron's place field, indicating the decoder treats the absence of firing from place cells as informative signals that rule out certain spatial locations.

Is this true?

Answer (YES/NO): NO